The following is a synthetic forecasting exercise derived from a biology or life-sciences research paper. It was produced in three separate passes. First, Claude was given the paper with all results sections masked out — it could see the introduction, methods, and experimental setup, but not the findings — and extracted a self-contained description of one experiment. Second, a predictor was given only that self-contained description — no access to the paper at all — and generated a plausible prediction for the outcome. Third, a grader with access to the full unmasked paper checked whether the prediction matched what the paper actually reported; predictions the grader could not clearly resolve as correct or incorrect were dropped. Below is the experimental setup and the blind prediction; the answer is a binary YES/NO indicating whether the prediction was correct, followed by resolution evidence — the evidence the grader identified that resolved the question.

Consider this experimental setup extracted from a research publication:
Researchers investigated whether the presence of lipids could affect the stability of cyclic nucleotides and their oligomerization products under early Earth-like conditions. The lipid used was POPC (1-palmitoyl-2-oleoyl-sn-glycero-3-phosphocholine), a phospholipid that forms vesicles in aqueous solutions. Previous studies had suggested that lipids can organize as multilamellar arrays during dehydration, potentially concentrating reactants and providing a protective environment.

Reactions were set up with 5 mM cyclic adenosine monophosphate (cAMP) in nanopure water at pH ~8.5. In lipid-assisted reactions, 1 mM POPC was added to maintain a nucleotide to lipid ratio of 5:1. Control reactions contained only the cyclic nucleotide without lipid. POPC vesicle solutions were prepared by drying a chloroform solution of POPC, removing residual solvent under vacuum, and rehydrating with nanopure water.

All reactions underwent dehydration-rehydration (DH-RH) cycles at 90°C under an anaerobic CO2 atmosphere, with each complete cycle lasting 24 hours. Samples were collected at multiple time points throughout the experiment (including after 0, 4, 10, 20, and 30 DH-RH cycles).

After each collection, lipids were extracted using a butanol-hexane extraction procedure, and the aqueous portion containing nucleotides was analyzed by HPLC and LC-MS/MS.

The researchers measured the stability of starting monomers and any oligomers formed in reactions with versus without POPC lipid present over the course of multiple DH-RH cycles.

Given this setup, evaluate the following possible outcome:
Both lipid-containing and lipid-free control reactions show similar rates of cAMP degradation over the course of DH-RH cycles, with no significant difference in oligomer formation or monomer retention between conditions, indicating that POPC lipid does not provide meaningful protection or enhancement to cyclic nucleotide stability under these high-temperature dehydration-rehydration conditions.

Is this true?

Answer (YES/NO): NO